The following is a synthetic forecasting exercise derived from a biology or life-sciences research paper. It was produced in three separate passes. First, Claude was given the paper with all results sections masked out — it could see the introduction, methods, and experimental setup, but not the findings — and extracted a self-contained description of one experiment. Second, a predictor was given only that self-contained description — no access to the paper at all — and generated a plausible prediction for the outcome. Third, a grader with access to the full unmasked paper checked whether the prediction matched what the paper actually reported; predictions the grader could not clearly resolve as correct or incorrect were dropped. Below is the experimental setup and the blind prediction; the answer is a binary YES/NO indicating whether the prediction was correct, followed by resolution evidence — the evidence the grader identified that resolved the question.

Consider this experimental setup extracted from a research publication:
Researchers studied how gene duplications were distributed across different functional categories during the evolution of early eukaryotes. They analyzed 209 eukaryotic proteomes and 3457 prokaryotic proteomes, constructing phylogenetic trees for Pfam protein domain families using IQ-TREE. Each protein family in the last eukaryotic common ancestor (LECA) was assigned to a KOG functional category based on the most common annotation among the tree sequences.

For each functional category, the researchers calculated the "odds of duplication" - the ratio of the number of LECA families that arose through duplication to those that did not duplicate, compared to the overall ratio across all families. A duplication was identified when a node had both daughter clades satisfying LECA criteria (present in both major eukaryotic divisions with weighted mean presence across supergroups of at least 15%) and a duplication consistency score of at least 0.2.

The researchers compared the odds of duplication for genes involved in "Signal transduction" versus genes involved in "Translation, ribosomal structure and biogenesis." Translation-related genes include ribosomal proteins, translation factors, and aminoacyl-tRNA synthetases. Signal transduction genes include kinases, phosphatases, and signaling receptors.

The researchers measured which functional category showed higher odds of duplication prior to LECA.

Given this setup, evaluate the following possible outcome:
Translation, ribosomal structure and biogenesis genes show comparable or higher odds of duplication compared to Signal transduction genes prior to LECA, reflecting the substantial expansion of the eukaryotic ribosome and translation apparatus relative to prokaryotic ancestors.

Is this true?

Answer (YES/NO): NO